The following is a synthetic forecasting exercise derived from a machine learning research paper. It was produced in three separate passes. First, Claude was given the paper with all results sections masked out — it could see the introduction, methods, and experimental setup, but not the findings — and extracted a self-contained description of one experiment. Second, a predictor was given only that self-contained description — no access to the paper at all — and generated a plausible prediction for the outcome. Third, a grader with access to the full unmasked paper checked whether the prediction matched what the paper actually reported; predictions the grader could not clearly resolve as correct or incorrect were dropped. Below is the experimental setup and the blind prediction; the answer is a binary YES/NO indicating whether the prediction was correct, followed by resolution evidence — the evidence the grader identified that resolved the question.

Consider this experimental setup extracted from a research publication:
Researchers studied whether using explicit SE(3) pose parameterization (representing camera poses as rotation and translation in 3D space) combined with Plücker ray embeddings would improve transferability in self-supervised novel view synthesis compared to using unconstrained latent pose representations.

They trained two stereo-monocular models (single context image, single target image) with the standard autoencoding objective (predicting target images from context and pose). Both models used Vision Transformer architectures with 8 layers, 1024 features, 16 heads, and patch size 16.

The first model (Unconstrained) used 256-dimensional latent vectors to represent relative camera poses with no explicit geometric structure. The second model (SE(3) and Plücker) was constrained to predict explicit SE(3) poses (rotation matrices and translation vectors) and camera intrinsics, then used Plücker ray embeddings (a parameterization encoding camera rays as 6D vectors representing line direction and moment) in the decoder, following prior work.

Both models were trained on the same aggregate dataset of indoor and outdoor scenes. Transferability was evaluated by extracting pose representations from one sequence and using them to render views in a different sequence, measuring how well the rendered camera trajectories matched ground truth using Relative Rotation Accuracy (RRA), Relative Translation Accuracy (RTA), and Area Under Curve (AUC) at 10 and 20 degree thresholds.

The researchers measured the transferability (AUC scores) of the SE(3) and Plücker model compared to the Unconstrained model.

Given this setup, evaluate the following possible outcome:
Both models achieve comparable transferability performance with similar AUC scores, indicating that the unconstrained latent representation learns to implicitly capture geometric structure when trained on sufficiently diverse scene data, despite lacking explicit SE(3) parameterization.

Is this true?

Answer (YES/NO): NO